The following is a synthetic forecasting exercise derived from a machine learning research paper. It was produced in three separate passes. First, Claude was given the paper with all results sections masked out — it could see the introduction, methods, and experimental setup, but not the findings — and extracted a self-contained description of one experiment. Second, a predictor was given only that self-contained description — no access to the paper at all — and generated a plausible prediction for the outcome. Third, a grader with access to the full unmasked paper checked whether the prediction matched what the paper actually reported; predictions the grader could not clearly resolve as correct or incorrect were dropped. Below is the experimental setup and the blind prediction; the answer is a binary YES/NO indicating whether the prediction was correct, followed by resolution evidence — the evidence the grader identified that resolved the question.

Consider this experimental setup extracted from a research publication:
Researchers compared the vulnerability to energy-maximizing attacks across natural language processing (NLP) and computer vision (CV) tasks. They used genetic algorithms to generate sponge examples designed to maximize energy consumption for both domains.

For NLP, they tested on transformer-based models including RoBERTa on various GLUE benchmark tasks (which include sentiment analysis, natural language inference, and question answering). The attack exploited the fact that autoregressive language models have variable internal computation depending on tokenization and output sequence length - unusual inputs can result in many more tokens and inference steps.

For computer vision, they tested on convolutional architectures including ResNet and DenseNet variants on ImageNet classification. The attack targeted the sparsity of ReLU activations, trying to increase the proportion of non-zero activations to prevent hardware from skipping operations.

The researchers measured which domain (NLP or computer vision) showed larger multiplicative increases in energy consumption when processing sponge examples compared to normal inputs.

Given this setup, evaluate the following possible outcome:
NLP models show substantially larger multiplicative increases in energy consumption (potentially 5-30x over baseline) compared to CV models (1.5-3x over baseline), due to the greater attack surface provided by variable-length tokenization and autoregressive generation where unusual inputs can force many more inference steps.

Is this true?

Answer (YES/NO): NO